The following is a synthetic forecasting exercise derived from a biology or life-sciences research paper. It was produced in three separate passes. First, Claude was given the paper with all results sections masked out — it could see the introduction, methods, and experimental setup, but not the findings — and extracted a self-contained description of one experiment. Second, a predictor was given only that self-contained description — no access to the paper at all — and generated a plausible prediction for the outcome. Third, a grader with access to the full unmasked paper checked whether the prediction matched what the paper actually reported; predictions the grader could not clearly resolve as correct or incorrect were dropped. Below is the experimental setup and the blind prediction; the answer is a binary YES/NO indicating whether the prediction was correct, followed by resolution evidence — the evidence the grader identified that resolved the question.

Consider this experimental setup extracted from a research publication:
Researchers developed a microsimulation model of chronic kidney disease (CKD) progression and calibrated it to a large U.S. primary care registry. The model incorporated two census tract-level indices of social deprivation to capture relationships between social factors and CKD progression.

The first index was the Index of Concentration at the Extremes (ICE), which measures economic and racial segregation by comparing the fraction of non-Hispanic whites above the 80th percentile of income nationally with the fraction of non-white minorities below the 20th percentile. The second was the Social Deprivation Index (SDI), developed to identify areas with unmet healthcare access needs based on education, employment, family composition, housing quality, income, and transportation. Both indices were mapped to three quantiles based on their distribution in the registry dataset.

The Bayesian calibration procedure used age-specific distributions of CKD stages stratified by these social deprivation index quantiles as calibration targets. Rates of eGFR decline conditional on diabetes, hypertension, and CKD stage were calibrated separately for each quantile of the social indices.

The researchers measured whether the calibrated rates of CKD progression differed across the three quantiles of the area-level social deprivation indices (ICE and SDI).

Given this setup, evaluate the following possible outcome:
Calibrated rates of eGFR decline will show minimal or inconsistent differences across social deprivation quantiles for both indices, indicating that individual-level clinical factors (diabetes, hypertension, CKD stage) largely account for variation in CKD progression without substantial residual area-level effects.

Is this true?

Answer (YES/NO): YES